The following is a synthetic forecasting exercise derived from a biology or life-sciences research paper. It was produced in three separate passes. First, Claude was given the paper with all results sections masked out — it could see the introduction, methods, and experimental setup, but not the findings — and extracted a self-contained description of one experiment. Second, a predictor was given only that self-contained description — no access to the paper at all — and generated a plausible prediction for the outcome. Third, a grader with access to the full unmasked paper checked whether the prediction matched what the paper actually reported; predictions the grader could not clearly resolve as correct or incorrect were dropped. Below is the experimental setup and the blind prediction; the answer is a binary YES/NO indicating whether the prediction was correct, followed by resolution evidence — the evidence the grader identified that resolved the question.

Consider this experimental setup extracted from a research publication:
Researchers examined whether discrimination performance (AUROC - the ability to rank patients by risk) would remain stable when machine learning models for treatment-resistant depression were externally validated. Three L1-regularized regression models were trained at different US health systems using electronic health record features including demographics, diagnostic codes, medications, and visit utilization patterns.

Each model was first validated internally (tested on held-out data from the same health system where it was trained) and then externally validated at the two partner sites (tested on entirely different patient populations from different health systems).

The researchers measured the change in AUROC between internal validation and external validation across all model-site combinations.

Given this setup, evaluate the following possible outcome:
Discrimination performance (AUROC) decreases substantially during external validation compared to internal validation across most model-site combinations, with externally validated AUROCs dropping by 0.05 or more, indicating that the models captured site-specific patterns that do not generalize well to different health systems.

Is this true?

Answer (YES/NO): NO